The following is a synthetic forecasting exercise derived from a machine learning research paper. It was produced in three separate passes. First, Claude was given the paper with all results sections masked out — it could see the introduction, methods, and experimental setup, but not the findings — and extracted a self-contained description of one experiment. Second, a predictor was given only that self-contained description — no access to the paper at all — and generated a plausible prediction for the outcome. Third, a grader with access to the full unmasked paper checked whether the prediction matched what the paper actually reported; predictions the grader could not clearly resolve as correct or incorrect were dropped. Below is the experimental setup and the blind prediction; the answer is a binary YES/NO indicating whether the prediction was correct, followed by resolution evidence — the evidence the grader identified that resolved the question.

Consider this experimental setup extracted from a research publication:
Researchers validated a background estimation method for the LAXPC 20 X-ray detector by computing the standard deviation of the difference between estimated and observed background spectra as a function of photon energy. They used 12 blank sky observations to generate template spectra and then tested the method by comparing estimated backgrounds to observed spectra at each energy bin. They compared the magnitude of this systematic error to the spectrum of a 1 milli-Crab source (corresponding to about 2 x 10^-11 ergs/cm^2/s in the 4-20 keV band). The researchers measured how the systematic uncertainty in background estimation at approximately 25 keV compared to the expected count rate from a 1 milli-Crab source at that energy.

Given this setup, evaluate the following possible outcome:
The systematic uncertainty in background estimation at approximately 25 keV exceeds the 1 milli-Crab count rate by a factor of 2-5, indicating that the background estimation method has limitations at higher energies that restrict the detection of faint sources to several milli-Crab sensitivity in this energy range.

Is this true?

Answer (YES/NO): NO